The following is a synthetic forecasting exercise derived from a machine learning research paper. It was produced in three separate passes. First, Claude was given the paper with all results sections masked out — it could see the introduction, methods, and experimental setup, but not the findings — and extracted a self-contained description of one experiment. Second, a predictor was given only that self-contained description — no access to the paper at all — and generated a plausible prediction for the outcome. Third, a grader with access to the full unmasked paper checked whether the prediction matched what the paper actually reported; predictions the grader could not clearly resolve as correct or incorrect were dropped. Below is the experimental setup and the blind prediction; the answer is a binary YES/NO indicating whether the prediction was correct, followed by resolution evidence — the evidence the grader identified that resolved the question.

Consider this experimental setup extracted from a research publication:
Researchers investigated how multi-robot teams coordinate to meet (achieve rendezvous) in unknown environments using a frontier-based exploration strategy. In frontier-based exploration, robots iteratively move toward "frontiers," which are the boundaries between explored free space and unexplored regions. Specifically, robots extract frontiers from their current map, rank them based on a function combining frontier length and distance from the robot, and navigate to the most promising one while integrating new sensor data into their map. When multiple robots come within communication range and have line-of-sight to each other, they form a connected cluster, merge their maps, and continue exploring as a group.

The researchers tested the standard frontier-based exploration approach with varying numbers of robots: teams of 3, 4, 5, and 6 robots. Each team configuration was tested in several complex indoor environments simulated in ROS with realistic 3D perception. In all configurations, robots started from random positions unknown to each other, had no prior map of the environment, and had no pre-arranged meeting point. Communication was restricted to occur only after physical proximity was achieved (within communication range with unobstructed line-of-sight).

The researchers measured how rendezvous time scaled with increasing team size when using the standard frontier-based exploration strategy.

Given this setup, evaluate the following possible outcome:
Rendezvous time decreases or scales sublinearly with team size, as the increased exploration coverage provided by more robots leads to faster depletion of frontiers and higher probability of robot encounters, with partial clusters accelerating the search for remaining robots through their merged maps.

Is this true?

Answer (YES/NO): NO